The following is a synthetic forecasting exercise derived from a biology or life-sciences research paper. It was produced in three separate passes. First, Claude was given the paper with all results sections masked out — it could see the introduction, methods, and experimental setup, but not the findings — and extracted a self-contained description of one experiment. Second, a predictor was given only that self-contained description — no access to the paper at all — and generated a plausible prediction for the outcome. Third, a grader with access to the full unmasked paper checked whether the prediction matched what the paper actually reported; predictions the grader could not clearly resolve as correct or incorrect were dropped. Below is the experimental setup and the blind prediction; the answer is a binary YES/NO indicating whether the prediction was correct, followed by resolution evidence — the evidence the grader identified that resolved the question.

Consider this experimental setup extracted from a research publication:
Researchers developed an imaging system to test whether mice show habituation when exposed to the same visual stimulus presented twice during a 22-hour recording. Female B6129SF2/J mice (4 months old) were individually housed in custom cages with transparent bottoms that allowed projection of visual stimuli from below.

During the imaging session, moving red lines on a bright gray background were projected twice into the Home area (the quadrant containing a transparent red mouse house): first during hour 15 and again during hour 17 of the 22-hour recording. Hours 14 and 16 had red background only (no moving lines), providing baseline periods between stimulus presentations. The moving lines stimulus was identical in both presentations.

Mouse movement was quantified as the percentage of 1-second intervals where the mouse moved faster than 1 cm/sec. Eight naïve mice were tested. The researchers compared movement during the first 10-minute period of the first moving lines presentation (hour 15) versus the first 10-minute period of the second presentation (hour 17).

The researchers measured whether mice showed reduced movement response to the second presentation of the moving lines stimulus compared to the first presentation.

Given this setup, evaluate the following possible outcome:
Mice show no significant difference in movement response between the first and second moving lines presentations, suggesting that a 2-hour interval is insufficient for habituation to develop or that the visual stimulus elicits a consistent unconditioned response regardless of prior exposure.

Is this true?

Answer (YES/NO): NO